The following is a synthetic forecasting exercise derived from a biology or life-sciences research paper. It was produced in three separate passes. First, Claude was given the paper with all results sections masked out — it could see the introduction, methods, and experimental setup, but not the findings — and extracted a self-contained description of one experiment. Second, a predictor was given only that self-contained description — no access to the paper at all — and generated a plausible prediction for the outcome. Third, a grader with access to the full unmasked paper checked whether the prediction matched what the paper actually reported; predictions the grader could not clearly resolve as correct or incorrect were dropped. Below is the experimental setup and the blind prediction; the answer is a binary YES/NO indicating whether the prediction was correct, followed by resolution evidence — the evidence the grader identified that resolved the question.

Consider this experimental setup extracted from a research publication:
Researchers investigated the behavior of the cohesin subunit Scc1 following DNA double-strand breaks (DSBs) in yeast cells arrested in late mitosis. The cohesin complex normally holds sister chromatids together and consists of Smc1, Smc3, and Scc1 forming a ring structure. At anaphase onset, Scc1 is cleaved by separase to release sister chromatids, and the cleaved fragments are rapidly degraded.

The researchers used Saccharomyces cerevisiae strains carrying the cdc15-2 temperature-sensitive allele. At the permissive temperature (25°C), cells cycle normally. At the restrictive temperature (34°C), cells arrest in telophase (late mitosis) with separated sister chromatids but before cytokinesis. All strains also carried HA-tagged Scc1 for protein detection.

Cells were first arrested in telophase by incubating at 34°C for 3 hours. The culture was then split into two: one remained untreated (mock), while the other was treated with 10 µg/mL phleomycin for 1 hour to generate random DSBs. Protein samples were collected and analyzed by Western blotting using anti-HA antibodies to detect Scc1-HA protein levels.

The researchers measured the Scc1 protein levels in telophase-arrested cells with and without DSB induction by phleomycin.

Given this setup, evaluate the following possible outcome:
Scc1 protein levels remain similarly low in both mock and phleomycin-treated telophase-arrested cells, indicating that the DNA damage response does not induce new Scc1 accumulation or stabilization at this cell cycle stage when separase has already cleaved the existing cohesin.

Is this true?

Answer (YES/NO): NO